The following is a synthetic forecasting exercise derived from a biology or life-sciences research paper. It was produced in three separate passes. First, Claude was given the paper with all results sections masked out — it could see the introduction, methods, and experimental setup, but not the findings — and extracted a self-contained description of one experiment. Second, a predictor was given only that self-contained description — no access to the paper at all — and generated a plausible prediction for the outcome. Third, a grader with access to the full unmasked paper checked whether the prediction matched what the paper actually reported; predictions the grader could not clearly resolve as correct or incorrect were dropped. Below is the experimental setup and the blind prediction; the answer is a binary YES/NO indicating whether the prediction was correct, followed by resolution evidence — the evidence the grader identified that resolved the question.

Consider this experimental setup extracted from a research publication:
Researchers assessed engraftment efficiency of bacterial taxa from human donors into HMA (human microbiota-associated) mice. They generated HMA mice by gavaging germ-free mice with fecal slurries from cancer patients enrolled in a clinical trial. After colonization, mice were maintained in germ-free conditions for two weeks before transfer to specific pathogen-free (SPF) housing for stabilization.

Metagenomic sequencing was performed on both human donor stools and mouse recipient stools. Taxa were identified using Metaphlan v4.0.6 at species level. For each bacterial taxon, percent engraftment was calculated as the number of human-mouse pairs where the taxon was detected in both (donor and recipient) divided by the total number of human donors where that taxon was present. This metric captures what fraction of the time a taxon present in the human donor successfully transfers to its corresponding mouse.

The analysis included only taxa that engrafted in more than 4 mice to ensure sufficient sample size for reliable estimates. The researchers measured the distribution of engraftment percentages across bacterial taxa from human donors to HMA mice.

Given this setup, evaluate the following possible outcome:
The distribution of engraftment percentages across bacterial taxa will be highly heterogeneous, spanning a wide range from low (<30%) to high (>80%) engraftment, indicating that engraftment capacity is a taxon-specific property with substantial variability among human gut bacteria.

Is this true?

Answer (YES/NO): YES